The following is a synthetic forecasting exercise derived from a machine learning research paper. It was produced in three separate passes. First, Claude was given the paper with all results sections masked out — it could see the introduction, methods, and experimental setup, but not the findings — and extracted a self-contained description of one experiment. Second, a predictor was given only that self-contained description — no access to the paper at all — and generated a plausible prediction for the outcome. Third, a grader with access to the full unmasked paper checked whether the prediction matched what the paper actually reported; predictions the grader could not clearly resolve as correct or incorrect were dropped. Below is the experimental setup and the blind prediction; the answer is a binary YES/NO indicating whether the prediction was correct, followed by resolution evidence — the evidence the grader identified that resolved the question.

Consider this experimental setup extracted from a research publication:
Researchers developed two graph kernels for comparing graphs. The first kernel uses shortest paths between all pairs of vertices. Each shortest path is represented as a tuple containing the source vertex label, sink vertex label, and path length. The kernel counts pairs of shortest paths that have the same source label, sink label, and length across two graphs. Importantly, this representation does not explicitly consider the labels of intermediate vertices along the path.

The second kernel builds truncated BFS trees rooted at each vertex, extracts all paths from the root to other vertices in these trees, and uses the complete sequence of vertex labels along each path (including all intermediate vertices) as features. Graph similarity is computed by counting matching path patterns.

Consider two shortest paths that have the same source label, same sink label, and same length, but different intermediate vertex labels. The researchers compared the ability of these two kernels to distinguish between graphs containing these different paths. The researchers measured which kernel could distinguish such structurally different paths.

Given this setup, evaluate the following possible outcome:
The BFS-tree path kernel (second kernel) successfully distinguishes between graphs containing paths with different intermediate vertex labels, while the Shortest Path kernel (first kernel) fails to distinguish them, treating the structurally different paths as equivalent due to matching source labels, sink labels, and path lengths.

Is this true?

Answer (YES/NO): YES